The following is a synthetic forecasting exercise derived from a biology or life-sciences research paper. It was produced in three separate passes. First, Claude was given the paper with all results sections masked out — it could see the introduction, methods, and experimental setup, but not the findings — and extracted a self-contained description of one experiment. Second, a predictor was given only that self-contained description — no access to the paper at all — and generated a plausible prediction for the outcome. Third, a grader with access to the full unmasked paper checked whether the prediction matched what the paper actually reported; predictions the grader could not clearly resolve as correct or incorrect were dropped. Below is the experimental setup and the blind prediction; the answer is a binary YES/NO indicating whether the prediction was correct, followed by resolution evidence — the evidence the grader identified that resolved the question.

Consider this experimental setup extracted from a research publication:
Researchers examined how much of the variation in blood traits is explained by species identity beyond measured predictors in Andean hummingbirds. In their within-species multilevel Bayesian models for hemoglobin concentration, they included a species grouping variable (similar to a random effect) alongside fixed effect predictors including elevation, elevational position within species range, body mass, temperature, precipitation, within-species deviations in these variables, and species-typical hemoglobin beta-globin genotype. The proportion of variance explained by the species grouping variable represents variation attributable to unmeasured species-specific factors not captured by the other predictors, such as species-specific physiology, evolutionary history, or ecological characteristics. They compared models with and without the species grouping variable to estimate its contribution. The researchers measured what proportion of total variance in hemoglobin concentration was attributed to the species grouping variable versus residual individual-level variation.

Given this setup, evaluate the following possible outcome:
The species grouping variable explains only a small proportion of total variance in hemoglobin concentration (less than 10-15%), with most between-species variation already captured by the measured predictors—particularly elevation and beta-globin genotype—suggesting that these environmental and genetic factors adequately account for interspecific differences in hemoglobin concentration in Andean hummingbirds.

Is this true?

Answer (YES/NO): NO